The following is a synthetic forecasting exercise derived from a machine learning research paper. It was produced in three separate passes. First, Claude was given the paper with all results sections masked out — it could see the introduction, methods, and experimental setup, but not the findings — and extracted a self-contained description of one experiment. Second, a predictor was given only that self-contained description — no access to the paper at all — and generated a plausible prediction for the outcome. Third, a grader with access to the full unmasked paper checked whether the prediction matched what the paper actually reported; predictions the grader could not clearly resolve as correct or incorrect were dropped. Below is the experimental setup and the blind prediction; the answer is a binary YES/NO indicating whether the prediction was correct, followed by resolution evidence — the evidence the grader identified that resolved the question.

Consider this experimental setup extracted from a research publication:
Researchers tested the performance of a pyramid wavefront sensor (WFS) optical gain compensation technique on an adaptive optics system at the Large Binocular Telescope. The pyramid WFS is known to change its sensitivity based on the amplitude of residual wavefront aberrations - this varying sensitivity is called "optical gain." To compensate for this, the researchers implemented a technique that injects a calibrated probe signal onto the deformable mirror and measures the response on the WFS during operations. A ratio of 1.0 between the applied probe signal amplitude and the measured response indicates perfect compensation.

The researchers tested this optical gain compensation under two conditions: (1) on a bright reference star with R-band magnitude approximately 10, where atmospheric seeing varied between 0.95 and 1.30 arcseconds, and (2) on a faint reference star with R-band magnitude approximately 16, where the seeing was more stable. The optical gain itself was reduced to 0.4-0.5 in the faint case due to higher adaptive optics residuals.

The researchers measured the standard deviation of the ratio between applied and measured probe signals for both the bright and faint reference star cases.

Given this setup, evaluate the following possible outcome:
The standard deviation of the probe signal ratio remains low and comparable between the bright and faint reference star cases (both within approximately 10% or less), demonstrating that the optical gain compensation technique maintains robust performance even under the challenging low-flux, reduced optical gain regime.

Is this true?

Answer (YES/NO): NO